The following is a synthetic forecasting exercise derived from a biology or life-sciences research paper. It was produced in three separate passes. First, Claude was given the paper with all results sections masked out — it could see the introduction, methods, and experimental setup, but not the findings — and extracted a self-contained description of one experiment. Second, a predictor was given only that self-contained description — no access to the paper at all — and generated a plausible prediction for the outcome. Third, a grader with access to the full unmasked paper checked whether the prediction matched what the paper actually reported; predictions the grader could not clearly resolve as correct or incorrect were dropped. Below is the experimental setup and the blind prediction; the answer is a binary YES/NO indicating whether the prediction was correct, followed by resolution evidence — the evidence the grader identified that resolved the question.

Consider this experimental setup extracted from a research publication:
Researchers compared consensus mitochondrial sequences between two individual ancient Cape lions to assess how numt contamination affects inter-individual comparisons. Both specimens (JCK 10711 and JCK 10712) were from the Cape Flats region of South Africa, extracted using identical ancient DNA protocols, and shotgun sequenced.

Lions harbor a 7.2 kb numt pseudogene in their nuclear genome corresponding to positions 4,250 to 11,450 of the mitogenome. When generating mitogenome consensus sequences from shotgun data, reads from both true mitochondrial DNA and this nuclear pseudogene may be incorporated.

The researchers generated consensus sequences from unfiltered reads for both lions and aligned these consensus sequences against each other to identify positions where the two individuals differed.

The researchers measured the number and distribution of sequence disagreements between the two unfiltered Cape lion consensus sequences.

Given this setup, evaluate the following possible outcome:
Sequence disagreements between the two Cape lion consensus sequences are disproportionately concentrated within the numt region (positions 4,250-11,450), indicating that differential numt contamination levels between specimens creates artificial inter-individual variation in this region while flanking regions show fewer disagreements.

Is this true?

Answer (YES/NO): YES